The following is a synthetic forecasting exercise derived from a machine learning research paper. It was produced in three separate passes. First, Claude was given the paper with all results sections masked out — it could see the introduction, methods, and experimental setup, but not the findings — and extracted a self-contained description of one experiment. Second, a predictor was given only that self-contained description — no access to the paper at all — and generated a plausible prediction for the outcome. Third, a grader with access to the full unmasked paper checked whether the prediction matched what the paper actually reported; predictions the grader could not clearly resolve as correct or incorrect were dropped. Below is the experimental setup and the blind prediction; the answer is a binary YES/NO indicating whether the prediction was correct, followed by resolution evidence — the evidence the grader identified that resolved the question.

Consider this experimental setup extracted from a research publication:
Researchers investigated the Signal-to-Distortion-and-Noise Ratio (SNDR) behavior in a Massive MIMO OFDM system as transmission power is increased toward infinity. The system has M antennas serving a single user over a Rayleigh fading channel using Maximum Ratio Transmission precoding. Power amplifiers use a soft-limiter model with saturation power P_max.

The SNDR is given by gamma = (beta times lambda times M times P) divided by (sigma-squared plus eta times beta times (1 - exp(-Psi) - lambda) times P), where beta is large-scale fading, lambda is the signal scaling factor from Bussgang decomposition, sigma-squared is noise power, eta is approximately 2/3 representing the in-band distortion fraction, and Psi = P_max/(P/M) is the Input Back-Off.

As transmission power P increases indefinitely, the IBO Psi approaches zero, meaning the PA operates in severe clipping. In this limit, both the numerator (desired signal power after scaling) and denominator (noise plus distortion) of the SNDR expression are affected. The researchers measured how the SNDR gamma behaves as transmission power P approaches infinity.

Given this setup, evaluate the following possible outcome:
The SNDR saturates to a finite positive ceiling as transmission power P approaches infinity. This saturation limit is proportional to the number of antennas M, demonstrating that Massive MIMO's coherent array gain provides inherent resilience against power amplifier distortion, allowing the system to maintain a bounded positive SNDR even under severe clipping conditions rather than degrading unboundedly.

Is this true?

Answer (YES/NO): YES